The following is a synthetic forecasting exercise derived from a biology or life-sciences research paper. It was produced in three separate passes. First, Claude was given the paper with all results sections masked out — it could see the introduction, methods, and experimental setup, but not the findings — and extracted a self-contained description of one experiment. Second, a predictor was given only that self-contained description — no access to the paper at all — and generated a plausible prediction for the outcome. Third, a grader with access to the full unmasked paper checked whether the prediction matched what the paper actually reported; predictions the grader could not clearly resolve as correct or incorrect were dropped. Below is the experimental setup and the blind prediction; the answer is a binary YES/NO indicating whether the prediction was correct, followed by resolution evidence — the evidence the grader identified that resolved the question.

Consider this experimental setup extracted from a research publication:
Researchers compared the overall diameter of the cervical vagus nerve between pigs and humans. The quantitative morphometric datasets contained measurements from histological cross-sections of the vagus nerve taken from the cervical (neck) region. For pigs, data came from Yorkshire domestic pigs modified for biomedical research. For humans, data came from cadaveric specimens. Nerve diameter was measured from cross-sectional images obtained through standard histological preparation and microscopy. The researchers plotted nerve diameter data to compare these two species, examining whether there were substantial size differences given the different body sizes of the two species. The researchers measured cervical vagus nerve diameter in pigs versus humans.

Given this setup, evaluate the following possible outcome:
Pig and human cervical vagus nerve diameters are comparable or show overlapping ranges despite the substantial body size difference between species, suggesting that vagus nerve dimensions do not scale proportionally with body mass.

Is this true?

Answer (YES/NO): YES